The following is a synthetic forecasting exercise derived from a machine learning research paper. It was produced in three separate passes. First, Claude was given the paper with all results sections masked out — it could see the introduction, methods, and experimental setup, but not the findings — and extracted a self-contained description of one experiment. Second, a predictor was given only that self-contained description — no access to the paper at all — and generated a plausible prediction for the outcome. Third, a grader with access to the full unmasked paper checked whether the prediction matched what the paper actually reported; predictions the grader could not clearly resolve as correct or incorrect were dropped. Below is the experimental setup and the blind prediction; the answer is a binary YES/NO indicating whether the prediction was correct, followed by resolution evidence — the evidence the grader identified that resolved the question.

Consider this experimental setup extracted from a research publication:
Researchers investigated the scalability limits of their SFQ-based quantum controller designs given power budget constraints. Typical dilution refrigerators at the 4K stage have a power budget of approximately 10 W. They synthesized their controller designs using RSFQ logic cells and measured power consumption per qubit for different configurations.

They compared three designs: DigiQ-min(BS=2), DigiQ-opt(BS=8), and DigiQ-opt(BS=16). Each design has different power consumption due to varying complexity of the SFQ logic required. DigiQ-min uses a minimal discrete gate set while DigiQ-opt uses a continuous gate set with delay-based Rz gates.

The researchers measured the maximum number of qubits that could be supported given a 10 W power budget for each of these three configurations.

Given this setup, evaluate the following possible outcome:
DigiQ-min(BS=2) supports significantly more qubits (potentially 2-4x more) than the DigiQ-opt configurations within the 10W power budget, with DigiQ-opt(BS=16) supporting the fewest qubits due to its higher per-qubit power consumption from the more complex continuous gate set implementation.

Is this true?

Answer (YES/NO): NO